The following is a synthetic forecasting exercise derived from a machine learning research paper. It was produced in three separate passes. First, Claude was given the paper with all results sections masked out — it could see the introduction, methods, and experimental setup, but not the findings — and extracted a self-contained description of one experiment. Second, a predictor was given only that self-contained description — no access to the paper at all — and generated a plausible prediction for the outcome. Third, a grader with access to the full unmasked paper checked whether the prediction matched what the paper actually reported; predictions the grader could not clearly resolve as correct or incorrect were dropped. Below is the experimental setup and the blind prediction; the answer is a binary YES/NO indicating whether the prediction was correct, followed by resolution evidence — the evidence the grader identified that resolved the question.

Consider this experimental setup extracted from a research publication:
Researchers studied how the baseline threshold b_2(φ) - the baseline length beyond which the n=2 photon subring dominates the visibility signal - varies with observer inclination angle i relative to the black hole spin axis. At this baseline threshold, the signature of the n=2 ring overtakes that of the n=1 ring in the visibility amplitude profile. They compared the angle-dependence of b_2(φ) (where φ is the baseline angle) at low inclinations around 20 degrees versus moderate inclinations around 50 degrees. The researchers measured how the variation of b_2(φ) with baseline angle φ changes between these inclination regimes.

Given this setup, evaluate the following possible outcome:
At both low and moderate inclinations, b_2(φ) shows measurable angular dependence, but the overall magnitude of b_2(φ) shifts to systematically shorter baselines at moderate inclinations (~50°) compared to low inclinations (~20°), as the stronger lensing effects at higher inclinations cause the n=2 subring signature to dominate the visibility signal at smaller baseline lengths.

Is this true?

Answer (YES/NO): NO